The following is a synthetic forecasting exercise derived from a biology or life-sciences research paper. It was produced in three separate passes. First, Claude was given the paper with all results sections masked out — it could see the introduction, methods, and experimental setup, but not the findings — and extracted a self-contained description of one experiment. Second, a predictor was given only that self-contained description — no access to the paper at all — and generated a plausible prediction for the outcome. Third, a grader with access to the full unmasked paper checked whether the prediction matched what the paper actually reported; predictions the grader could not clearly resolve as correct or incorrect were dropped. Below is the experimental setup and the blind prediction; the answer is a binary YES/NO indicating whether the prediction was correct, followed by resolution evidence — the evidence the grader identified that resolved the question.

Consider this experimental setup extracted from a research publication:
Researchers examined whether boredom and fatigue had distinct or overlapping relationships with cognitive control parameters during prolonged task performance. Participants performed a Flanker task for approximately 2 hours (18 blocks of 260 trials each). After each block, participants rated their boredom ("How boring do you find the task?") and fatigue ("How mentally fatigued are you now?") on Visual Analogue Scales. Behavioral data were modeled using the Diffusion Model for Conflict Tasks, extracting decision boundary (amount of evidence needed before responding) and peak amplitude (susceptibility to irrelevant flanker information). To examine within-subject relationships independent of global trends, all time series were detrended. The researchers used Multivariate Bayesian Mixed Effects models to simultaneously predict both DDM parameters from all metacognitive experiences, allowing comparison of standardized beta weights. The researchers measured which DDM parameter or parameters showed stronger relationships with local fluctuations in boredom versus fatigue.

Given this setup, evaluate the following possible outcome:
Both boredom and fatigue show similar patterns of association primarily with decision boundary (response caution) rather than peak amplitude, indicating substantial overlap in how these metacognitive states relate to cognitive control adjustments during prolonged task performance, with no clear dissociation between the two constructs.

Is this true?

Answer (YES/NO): NO